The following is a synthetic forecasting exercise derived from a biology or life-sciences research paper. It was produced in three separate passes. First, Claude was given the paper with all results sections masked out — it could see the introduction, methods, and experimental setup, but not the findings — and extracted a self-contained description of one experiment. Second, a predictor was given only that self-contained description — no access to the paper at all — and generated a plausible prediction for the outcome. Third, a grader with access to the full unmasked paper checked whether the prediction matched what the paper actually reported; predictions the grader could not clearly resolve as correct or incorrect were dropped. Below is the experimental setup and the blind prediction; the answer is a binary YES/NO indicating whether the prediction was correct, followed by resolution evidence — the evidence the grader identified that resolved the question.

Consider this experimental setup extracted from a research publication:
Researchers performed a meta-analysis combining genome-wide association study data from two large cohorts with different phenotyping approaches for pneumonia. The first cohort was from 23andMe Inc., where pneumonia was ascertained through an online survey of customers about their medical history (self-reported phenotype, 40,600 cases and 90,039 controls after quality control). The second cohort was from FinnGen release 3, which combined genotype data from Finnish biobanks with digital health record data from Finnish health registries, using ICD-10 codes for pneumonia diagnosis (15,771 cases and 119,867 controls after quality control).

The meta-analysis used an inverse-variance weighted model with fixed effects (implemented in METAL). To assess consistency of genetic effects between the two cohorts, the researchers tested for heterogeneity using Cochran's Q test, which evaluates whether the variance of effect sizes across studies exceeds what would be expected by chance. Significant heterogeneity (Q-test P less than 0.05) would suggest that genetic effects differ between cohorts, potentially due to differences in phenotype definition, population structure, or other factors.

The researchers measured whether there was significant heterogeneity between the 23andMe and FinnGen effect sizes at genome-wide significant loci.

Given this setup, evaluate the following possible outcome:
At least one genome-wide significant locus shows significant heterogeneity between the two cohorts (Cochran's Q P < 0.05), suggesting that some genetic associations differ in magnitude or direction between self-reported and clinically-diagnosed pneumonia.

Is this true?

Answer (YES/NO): YES